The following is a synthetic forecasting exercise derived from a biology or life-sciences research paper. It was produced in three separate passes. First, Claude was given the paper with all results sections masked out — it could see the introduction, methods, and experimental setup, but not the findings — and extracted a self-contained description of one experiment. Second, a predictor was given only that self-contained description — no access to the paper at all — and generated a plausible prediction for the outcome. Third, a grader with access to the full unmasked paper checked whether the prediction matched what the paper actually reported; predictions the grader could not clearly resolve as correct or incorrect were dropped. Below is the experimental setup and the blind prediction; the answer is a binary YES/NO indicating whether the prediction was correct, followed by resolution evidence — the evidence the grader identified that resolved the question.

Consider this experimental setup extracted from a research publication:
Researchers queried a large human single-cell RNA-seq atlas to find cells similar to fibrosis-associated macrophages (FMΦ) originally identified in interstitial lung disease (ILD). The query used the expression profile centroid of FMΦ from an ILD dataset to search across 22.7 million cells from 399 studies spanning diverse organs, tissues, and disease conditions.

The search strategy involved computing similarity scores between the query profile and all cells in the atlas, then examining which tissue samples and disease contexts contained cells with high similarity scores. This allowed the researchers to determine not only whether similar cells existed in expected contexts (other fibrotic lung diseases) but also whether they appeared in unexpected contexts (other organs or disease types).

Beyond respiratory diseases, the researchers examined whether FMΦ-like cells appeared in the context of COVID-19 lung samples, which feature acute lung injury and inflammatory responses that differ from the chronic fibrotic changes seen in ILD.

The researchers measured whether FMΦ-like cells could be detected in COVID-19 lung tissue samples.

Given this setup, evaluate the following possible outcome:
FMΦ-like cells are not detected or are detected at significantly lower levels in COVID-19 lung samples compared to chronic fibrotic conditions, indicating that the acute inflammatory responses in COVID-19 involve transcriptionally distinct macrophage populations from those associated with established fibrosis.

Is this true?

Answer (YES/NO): YES